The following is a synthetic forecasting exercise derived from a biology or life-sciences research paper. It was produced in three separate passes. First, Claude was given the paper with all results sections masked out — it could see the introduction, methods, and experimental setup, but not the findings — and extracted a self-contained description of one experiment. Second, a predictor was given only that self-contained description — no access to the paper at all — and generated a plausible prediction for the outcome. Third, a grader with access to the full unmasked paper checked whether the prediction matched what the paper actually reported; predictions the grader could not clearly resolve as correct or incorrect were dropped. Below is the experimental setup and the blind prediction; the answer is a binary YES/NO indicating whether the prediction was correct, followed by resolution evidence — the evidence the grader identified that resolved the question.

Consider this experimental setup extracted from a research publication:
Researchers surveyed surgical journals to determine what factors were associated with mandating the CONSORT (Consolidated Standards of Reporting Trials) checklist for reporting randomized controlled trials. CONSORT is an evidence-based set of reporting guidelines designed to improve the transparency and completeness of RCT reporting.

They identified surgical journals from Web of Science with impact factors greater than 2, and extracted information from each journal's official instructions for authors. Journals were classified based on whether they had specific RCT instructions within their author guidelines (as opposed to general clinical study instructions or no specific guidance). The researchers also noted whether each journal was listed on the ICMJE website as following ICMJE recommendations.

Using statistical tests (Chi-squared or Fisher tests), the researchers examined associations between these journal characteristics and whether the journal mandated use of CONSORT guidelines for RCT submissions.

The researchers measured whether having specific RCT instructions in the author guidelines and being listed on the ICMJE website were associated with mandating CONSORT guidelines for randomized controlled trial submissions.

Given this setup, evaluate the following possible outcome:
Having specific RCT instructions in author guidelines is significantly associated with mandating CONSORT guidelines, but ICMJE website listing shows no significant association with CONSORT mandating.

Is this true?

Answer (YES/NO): NO